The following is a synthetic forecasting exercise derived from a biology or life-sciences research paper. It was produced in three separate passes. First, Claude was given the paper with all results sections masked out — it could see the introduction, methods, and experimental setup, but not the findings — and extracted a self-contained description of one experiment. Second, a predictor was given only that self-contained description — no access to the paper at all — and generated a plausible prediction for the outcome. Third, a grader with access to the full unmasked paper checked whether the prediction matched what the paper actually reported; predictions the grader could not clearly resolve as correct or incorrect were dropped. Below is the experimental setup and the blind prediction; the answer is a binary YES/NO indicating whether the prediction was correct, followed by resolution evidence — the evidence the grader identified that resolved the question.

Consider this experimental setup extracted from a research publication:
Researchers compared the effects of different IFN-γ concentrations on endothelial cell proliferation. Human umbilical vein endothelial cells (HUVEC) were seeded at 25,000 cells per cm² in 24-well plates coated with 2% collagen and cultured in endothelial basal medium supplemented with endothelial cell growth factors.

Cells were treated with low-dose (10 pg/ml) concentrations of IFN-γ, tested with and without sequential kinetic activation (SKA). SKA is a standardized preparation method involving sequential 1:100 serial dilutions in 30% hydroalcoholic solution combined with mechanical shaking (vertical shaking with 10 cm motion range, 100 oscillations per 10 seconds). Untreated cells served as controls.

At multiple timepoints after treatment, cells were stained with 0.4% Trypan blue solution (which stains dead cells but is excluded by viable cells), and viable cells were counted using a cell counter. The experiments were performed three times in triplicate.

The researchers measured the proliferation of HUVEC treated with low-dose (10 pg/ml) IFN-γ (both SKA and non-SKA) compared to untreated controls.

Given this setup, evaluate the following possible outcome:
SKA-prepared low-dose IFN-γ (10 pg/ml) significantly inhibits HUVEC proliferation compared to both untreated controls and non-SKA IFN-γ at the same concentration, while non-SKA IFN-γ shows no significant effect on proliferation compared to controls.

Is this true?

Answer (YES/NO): NO